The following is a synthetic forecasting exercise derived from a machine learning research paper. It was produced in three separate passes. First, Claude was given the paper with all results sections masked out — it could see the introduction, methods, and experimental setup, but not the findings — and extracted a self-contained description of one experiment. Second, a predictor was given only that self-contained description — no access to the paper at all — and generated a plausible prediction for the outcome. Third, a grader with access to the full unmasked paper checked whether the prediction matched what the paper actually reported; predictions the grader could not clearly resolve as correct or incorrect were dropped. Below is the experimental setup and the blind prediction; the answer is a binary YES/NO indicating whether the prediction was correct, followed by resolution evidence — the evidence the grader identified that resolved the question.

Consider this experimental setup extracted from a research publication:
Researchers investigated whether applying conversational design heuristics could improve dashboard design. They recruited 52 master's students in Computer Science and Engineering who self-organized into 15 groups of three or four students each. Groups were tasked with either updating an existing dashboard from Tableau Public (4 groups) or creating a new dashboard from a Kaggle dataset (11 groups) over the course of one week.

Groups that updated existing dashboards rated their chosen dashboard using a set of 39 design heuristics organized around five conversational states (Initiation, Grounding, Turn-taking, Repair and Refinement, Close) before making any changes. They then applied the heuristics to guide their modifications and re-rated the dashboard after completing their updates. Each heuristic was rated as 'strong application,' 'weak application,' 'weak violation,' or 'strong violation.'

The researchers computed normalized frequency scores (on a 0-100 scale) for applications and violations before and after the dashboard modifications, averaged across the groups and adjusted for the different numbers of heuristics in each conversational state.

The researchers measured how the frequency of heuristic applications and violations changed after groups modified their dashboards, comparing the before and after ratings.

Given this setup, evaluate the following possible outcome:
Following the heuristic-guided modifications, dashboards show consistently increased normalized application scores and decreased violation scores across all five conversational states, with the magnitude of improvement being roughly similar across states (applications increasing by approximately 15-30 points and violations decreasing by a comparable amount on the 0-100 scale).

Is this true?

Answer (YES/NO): NO